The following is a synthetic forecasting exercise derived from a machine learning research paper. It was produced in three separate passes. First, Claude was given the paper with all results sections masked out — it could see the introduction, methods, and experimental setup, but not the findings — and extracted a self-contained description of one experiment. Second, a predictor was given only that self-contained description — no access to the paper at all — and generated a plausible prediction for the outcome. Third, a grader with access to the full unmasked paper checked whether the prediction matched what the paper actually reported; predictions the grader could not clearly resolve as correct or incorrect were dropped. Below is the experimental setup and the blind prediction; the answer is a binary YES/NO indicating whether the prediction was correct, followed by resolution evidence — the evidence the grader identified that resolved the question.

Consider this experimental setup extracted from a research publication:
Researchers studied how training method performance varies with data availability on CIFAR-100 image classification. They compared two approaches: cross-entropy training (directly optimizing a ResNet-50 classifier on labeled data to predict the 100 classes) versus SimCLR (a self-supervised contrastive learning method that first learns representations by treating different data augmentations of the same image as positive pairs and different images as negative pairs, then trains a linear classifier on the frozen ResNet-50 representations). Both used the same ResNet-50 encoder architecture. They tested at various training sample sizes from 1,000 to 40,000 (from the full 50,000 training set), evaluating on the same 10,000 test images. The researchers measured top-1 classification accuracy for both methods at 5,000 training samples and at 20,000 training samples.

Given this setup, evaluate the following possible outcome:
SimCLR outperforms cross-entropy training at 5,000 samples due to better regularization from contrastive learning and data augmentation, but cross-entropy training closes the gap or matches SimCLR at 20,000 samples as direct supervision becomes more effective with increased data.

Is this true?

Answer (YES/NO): NO